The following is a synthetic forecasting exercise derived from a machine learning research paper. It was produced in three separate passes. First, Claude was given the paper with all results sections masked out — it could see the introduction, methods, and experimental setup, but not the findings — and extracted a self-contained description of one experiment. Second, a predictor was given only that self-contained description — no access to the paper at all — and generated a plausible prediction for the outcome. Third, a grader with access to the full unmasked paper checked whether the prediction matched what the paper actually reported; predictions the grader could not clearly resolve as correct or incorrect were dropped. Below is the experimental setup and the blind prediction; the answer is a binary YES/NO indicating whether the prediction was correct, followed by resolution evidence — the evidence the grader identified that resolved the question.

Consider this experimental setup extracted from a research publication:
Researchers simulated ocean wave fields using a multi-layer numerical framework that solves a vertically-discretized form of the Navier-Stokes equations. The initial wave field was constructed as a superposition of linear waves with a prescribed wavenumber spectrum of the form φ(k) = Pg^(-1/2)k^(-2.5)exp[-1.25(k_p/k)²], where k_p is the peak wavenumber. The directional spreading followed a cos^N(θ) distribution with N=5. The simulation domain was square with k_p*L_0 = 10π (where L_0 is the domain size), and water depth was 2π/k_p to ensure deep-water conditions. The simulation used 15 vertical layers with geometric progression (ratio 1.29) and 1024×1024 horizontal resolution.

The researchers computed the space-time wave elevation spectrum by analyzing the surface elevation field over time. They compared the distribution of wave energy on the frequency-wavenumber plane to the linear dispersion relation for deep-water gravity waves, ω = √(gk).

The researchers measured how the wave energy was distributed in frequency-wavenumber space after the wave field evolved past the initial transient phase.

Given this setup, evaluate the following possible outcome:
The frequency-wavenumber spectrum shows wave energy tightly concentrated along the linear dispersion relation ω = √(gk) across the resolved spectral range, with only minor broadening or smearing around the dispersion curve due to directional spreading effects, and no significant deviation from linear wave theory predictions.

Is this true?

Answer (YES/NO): NO